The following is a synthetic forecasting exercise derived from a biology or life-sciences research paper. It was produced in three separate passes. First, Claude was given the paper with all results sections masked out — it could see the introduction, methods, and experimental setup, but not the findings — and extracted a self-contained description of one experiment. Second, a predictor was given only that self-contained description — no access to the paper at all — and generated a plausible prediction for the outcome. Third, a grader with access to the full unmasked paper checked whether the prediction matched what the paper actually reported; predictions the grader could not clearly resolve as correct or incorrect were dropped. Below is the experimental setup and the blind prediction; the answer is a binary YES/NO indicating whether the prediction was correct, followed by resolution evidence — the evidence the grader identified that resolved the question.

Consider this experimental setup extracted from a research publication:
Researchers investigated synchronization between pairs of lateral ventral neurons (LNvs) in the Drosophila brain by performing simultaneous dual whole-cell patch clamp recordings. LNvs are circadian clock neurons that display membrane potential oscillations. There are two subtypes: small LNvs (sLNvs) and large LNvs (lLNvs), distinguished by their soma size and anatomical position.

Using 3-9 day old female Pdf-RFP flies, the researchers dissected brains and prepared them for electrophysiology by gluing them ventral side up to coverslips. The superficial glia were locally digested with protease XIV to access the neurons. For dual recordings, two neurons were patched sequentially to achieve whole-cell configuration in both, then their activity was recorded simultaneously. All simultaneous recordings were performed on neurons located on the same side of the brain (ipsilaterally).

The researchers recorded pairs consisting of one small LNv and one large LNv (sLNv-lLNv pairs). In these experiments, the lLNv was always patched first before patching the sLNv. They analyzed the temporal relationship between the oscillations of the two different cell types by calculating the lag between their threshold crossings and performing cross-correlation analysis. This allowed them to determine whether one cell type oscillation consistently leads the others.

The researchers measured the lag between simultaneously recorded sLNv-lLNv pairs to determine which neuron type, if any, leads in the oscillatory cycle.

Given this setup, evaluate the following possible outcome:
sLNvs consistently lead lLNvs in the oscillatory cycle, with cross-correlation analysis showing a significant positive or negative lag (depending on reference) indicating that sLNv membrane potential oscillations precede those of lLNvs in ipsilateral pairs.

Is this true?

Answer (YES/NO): NO